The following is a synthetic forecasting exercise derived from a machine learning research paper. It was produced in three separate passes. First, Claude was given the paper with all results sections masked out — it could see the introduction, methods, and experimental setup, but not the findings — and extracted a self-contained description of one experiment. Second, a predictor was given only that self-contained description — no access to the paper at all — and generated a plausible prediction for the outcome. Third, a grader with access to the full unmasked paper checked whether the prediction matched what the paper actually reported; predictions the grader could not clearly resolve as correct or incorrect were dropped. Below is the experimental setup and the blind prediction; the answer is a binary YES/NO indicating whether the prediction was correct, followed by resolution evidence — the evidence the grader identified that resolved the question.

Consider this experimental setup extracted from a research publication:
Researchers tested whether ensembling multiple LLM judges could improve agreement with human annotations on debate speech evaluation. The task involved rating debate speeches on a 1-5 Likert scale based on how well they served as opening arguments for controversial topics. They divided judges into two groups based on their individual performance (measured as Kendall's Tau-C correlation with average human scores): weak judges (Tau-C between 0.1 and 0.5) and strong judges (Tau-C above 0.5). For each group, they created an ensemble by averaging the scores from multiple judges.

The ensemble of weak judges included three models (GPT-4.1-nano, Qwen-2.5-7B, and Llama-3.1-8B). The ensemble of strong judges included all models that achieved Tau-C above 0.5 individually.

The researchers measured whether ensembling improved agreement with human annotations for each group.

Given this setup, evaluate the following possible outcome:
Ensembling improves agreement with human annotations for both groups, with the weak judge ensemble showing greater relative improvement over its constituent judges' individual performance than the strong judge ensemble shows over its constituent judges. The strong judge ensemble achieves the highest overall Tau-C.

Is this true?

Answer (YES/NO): NO